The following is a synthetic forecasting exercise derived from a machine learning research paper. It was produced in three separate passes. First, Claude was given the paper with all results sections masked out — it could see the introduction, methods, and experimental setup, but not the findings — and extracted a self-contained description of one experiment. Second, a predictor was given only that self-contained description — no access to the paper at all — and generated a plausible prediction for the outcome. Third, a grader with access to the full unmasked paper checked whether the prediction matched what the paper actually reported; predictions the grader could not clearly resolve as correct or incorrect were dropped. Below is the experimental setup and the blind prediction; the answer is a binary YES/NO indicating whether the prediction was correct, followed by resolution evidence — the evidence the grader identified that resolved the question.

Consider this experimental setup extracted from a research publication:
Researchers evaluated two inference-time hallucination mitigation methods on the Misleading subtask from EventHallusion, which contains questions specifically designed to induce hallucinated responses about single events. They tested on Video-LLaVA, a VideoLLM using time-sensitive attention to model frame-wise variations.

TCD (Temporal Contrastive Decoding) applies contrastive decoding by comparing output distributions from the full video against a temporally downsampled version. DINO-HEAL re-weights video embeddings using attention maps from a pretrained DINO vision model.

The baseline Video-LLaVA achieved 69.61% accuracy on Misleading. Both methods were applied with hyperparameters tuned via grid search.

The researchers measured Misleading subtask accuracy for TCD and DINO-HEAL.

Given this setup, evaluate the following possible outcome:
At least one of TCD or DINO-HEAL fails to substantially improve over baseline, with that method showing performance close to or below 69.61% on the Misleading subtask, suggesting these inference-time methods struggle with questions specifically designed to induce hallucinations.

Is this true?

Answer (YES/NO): NO